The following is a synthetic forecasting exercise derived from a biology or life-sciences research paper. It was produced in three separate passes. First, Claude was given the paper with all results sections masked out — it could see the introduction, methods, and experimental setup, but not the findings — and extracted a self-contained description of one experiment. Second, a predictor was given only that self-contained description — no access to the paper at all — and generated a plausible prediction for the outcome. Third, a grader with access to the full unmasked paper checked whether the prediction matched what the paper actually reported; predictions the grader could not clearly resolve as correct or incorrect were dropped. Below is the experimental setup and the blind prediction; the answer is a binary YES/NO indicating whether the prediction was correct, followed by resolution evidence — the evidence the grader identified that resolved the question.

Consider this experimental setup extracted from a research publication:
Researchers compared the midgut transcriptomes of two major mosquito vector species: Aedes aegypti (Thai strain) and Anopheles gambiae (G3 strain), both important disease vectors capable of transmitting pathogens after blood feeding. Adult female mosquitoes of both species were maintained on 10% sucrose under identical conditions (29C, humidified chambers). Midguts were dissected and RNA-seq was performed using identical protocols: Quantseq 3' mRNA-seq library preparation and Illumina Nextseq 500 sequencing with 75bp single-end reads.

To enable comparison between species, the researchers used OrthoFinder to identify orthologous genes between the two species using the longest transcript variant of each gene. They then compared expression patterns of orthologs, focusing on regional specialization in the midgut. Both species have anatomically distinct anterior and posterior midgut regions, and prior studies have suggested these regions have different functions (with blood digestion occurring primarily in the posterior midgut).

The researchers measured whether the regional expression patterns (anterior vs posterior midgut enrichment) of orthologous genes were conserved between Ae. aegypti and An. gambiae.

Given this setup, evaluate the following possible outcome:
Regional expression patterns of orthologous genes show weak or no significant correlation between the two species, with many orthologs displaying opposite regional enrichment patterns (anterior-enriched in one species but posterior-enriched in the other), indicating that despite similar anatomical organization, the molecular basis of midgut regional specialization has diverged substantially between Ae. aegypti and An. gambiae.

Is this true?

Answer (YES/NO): NO